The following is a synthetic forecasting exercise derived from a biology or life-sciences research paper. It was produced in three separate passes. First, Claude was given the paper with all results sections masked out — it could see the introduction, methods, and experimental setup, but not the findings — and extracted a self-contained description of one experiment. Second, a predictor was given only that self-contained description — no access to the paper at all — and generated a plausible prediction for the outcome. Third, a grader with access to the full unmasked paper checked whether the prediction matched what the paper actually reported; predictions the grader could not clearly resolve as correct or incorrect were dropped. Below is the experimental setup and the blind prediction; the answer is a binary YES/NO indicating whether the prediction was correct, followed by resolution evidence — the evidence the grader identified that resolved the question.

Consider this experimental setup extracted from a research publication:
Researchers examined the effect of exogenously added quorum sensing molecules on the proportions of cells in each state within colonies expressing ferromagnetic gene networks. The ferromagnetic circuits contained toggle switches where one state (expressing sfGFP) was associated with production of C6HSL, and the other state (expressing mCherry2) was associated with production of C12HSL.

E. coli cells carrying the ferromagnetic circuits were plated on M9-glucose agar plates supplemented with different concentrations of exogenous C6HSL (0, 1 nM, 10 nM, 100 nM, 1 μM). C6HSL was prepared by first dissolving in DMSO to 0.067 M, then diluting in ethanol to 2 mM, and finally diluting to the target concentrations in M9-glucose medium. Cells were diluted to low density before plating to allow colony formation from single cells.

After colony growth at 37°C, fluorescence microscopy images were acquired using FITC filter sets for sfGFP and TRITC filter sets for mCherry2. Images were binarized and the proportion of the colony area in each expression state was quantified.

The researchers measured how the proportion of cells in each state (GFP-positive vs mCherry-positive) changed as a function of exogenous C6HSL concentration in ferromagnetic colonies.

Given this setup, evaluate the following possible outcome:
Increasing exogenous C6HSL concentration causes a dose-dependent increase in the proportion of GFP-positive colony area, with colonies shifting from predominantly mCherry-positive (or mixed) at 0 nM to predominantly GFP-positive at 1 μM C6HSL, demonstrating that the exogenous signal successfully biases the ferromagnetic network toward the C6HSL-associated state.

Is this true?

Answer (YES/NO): NO